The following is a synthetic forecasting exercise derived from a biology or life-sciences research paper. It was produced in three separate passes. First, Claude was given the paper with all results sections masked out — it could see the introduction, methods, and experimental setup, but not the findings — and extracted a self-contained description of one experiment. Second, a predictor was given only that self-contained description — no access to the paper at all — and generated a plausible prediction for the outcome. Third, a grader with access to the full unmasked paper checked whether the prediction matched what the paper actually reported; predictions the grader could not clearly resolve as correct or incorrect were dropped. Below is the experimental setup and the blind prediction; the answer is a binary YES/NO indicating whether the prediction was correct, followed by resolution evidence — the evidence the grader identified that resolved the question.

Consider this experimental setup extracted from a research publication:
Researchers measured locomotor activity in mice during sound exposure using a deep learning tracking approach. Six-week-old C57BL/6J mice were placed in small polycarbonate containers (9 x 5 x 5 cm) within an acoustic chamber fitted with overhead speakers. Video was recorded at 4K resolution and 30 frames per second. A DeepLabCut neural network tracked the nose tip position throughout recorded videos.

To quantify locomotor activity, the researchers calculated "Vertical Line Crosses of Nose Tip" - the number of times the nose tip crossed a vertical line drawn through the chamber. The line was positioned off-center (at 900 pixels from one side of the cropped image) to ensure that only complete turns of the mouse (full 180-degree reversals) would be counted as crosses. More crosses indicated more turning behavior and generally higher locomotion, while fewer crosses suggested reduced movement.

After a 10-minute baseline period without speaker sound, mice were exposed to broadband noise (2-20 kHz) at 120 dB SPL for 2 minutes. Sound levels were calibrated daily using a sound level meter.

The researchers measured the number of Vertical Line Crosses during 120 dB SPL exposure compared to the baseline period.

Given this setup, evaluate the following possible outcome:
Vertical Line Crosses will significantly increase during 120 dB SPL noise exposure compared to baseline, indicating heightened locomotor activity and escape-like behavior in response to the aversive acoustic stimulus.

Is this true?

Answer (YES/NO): NO